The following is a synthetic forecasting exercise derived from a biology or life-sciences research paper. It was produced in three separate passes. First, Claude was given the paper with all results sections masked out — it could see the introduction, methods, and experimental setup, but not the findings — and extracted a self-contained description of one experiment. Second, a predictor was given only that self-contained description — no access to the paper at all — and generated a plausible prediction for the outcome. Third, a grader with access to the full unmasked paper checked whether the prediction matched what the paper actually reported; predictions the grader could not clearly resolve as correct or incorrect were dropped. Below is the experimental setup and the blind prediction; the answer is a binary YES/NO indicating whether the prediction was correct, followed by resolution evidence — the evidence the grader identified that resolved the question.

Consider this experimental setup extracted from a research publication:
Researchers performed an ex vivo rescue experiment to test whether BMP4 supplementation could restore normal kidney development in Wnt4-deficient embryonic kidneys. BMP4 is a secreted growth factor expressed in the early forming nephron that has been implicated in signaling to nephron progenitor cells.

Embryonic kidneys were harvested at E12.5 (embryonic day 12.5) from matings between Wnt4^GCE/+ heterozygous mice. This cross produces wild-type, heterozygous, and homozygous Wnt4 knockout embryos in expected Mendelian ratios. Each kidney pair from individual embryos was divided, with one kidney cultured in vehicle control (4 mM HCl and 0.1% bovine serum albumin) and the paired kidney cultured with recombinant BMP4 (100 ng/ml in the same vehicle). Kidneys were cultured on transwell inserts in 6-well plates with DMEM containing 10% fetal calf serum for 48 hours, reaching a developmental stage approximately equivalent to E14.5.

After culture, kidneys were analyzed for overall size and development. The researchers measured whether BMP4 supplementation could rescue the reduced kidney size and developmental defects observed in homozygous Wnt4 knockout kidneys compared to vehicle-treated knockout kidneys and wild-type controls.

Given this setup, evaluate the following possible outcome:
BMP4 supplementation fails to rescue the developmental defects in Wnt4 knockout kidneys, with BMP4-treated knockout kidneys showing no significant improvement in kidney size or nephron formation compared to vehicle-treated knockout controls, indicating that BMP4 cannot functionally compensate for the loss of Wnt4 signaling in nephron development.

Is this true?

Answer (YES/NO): NO